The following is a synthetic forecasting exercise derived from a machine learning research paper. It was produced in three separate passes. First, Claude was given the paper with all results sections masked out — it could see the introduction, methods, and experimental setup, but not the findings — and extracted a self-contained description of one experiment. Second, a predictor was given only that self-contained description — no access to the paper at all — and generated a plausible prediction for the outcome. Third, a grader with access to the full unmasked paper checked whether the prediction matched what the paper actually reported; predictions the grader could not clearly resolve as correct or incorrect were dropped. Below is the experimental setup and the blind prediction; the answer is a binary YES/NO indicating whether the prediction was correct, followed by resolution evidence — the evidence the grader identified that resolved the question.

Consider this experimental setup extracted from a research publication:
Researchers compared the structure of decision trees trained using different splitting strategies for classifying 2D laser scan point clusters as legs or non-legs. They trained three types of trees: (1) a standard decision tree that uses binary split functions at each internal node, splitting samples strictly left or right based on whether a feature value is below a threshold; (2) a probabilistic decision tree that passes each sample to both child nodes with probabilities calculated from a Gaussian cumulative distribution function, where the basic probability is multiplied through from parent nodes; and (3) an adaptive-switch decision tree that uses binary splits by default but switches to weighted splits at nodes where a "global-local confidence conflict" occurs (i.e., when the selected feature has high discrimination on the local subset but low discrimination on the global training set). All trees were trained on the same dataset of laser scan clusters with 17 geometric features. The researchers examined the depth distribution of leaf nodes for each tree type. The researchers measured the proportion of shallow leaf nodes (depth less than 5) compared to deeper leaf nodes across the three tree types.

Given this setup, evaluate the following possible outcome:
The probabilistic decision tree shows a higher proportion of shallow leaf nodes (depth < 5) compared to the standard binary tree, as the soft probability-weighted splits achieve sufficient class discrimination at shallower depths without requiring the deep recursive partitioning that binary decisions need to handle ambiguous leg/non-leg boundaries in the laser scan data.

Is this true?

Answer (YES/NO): YES